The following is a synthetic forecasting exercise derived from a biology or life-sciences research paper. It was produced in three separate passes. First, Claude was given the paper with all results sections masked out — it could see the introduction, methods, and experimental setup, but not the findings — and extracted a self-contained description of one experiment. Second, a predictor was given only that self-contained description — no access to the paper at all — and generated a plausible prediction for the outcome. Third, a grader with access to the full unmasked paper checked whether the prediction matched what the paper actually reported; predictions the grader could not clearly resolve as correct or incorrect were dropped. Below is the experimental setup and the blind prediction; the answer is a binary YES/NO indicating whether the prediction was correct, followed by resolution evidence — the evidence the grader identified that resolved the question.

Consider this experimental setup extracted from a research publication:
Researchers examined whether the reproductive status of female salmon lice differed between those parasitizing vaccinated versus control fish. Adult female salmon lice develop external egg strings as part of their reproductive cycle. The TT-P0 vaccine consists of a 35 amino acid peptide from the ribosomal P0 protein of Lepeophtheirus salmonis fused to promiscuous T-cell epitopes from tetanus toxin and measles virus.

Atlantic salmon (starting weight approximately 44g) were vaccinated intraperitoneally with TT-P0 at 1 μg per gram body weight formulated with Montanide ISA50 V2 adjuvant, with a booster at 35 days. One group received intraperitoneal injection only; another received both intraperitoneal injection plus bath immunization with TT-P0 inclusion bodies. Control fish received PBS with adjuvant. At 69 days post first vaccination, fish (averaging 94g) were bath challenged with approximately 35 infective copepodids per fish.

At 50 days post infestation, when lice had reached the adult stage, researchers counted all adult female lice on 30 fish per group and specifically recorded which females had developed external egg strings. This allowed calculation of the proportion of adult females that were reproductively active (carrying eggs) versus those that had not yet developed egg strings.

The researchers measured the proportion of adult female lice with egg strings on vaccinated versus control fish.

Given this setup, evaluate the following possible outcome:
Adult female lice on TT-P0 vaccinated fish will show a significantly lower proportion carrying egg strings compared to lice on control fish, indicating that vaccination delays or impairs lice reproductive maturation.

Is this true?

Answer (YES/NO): NO